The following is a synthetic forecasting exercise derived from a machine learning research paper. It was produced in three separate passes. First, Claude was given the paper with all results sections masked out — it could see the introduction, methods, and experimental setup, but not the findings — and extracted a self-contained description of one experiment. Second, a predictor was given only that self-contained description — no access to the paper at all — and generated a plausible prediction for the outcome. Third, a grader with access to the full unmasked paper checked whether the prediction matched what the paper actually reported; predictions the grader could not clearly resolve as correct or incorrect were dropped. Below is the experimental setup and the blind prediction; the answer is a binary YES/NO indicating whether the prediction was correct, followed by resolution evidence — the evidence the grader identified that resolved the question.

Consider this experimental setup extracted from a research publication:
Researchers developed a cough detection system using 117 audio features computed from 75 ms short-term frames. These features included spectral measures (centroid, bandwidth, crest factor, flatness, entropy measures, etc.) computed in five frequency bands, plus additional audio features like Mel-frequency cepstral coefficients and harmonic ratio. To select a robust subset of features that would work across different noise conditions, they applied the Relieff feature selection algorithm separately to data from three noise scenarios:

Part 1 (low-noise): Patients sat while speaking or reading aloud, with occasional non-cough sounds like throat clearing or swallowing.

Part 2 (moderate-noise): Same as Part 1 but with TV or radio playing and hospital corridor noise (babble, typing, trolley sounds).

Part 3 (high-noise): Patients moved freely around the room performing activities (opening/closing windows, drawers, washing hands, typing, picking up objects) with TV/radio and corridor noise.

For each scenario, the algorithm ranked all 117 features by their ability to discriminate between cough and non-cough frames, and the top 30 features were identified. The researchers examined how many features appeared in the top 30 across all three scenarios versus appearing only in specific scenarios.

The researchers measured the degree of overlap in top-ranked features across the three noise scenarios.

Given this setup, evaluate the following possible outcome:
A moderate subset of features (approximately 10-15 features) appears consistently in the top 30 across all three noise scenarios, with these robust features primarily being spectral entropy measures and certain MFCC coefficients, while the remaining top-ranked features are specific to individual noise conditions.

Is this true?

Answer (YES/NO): NO